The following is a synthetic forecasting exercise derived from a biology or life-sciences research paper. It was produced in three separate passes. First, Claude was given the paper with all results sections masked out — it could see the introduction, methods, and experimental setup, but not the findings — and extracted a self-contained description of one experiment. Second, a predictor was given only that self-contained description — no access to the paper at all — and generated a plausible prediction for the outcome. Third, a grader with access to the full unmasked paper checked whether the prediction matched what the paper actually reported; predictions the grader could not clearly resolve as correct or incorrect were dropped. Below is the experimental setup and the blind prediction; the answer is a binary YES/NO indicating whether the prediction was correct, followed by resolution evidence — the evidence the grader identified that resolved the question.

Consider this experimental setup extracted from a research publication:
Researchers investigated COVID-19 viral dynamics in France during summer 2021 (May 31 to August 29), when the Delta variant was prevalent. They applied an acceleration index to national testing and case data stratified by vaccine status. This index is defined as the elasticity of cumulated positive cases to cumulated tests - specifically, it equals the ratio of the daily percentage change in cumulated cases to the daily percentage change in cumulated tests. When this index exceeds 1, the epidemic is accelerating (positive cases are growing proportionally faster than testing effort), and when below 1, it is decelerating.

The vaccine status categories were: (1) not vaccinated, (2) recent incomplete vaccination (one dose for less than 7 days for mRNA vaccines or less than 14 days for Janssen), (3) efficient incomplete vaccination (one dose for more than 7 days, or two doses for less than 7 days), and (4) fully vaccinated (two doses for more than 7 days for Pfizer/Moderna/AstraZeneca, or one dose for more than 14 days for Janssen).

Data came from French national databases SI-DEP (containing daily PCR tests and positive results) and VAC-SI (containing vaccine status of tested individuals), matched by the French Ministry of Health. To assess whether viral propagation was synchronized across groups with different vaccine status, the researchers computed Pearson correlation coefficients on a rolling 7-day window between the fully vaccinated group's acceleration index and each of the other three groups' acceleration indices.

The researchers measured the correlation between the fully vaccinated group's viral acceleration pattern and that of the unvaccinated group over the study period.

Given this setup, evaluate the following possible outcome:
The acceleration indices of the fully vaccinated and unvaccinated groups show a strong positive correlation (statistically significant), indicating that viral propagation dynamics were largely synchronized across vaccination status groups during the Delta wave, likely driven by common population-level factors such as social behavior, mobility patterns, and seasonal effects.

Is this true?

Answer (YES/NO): YES